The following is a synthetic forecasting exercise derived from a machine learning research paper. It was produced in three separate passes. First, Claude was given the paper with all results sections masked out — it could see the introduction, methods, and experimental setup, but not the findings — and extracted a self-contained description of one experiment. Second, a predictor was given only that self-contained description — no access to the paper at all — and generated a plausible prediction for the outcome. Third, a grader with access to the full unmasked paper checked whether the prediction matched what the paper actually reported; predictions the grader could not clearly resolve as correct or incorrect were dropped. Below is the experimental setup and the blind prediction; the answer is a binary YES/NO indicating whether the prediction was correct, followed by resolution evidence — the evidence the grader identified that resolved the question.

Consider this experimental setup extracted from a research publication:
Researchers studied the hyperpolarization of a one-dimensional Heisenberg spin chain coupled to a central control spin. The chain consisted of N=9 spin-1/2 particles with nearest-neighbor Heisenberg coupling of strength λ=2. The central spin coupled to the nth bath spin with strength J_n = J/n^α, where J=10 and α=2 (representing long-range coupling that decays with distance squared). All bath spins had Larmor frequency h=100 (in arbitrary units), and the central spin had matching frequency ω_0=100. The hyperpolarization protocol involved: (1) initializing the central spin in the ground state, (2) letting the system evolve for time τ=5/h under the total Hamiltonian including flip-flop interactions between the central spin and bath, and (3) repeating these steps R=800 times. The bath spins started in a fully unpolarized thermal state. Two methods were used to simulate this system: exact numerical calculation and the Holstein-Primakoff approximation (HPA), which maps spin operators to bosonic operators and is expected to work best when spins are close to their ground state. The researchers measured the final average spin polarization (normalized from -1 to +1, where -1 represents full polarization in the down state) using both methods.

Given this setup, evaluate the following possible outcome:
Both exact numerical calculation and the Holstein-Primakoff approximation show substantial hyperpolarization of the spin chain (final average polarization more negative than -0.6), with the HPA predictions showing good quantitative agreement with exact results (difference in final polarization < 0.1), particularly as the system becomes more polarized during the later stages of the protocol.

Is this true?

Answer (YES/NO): YES